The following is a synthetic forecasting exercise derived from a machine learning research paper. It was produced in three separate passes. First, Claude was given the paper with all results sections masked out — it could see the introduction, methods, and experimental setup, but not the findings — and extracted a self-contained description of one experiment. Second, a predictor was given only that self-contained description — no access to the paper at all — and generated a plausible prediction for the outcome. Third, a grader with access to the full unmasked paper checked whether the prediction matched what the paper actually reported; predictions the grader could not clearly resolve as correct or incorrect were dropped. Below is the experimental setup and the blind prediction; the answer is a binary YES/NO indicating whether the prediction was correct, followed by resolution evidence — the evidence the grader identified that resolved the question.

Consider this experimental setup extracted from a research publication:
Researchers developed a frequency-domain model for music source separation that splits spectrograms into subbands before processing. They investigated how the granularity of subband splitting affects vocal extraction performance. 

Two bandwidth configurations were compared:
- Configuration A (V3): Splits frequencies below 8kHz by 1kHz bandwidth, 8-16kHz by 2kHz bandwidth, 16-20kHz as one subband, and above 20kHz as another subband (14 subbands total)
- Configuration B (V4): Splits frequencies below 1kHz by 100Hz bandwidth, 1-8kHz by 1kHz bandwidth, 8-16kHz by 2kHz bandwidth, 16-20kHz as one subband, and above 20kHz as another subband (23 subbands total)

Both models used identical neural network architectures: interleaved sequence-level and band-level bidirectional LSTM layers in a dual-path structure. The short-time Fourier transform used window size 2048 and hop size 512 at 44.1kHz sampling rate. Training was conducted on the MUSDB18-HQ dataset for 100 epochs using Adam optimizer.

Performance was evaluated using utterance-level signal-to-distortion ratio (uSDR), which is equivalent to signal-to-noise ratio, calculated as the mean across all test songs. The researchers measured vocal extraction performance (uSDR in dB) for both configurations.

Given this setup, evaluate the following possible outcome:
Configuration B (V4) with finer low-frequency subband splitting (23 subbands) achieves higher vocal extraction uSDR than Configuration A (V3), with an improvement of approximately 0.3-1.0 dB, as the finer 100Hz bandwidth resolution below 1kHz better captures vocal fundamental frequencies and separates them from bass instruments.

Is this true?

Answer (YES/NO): NO